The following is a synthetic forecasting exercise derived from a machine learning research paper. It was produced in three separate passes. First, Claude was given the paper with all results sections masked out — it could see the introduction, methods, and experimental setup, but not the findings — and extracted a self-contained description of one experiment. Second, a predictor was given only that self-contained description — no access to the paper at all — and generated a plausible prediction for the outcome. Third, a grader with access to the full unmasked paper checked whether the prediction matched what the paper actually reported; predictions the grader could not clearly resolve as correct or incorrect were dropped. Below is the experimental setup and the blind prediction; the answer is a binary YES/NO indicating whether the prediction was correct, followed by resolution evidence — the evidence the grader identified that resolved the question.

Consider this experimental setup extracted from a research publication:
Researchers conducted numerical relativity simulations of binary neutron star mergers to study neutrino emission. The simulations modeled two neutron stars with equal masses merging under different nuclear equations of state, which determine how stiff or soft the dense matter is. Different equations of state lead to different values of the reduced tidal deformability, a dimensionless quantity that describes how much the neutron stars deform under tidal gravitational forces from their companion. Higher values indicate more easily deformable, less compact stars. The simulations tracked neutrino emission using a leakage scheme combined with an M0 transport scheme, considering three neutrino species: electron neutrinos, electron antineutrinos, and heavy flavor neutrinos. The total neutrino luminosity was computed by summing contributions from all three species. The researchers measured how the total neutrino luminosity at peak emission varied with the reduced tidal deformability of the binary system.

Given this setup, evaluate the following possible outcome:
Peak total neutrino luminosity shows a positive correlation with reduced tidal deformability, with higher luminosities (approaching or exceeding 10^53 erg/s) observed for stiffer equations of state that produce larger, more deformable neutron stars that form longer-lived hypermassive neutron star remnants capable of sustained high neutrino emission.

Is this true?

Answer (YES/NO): NO